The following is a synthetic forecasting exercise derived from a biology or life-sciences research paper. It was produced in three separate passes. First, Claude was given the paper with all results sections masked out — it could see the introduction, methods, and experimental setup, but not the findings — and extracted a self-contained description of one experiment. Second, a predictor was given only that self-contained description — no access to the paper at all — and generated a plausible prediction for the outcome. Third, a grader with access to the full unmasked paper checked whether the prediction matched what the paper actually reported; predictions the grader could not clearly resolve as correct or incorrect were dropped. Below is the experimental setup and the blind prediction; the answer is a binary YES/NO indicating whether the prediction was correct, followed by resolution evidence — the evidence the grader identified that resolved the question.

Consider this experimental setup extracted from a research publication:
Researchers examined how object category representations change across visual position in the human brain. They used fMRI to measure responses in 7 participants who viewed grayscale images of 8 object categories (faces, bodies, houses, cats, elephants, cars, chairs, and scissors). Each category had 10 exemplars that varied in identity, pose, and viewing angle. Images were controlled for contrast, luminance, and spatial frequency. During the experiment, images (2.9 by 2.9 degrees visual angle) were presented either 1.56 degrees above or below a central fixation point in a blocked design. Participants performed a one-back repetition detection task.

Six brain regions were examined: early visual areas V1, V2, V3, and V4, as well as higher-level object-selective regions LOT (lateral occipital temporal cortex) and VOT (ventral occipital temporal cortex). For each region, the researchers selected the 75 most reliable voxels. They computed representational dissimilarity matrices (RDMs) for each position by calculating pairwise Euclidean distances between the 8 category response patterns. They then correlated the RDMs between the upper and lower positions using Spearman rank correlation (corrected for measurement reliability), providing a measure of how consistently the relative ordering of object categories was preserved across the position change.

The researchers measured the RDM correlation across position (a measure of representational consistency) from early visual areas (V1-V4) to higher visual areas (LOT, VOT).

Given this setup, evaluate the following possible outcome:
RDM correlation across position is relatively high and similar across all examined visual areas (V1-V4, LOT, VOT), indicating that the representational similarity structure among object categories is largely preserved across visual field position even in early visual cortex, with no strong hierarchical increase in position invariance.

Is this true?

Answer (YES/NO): NO